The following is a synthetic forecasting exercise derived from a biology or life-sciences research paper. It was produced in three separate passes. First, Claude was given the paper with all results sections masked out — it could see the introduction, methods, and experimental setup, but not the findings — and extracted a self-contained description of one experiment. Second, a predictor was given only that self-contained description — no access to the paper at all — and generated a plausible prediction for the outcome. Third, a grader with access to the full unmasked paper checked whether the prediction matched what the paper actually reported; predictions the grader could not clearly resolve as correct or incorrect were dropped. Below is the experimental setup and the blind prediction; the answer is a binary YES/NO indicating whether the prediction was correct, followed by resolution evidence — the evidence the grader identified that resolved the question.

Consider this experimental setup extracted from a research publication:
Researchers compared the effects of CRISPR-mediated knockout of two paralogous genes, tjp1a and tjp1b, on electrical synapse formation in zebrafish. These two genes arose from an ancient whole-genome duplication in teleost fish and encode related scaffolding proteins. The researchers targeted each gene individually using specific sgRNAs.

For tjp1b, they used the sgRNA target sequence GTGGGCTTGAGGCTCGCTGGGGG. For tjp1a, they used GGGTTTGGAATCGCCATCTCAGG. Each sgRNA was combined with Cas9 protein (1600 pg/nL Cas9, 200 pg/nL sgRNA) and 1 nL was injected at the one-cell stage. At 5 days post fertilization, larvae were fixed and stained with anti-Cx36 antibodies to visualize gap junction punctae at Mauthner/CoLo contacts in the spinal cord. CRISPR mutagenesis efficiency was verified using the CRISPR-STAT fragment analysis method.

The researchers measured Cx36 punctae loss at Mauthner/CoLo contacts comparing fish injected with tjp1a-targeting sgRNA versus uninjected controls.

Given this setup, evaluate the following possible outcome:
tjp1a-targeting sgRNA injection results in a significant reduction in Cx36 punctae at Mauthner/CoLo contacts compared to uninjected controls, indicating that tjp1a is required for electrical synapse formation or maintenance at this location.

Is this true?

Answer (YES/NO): NO